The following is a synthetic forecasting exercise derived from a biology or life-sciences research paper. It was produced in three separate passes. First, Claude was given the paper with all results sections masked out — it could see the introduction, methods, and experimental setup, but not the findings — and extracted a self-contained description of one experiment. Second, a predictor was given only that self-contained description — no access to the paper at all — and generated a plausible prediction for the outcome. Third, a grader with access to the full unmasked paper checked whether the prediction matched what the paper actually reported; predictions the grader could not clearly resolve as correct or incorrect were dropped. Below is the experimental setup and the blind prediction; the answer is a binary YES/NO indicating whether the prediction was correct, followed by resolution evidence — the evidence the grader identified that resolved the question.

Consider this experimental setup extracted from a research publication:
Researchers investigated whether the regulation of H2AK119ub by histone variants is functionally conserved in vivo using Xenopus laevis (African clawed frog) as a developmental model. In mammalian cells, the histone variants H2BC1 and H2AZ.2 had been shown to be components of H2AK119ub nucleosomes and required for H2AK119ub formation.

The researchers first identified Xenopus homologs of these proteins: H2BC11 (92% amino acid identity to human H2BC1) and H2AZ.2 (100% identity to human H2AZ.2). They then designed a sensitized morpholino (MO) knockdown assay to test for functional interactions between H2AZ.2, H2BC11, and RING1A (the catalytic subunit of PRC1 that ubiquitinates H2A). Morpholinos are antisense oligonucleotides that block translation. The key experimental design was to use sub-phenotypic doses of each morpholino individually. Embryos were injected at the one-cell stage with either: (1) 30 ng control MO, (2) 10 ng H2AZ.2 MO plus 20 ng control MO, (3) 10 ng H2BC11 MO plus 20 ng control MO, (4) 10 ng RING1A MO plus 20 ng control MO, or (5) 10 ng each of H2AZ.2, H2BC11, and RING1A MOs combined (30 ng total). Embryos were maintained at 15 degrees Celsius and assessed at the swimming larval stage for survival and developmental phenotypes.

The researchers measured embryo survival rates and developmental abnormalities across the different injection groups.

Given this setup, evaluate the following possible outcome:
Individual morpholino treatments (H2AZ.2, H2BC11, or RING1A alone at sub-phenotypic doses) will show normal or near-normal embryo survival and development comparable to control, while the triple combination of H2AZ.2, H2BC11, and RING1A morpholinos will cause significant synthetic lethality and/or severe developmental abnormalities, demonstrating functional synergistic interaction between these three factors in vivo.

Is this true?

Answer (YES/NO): YES